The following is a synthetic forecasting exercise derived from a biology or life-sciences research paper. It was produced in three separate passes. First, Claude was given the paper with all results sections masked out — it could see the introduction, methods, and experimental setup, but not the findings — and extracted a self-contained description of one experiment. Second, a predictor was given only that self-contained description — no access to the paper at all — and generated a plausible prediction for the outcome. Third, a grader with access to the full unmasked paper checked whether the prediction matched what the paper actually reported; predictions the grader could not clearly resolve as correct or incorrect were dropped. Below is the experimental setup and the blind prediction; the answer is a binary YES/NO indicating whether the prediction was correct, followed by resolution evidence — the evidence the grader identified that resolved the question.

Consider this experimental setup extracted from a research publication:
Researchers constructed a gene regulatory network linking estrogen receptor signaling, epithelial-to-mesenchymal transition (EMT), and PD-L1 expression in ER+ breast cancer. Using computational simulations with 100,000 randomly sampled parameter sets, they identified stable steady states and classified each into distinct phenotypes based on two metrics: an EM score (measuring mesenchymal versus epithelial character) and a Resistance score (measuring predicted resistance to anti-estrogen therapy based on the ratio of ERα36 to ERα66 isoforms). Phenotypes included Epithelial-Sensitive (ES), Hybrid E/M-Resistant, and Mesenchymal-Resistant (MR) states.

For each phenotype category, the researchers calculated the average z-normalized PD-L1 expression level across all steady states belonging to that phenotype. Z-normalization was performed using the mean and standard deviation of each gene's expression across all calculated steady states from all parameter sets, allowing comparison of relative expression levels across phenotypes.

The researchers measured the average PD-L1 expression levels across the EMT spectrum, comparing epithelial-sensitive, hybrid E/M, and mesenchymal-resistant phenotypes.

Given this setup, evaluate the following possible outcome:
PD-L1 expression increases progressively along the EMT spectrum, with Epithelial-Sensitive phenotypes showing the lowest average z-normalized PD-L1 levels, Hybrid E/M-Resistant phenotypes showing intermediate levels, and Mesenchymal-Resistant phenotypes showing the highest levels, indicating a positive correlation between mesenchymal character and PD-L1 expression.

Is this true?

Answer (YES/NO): NO